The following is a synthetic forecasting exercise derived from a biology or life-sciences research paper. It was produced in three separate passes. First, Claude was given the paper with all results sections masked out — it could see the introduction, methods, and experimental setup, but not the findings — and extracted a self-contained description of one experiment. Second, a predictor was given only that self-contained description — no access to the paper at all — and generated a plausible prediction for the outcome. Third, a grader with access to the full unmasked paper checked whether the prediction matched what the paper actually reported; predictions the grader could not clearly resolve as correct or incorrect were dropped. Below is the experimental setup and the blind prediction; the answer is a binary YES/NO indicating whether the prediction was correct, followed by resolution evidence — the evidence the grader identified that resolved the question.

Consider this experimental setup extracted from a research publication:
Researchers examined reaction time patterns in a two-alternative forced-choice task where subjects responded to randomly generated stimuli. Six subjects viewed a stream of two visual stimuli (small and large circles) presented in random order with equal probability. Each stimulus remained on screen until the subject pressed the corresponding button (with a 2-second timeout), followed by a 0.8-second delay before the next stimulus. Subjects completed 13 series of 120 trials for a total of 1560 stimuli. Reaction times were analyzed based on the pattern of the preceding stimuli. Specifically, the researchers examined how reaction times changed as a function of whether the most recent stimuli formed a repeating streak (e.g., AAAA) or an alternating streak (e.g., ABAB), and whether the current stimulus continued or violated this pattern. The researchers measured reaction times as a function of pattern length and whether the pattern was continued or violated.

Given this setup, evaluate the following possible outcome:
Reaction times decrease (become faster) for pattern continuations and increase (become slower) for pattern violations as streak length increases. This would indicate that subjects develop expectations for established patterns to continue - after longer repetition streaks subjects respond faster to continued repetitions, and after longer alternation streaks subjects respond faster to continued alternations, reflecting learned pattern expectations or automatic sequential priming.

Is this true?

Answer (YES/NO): YES